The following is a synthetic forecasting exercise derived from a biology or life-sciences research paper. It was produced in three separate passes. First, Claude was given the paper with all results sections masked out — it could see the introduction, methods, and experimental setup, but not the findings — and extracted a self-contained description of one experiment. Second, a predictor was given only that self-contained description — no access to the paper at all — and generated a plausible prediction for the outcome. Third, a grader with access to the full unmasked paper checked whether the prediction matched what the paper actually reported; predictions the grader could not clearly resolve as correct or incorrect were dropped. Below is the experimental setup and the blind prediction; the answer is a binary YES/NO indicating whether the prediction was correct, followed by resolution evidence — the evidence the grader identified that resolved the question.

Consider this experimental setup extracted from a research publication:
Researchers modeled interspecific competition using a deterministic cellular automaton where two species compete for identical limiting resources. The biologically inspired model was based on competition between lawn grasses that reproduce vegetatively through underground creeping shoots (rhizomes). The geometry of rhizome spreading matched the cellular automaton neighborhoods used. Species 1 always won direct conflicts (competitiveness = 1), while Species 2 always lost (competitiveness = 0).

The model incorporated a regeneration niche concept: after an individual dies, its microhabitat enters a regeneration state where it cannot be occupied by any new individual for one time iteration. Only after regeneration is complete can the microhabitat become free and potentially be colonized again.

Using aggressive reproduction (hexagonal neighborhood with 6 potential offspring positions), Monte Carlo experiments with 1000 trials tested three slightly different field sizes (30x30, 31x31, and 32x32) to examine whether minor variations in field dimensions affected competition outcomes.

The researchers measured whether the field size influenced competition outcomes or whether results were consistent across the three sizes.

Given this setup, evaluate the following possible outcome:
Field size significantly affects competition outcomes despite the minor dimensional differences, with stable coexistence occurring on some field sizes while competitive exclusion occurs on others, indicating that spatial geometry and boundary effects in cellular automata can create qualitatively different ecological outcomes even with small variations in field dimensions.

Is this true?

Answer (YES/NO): NO